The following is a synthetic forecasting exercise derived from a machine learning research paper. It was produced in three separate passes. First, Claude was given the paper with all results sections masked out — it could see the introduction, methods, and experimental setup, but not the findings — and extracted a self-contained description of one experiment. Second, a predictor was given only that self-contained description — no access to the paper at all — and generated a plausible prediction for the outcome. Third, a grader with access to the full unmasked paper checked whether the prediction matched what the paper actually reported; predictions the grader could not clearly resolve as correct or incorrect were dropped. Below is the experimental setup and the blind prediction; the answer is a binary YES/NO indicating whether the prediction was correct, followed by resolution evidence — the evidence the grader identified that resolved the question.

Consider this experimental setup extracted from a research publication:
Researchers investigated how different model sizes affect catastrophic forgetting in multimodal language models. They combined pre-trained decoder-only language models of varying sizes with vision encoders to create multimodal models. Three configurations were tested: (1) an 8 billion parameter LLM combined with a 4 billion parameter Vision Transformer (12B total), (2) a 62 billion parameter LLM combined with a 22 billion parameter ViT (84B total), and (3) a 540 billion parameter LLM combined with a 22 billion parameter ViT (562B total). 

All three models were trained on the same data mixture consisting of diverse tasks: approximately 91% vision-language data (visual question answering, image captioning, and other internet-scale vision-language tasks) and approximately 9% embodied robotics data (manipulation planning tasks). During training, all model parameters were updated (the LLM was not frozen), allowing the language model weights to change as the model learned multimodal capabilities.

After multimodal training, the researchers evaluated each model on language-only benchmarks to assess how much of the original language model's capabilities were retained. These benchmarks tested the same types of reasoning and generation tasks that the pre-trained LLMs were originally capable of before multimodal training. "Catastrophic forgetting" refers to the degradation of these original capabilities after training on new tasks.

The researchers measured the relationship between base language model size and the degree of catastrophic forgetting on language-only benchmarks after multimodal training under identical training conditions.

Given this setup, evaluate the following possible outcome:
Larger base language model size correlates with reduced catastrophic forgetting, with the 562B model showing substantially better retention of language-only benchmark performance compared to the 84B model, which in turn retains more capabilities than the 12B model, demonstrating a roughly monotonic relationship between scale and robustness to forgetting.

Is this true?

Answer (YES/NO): YES